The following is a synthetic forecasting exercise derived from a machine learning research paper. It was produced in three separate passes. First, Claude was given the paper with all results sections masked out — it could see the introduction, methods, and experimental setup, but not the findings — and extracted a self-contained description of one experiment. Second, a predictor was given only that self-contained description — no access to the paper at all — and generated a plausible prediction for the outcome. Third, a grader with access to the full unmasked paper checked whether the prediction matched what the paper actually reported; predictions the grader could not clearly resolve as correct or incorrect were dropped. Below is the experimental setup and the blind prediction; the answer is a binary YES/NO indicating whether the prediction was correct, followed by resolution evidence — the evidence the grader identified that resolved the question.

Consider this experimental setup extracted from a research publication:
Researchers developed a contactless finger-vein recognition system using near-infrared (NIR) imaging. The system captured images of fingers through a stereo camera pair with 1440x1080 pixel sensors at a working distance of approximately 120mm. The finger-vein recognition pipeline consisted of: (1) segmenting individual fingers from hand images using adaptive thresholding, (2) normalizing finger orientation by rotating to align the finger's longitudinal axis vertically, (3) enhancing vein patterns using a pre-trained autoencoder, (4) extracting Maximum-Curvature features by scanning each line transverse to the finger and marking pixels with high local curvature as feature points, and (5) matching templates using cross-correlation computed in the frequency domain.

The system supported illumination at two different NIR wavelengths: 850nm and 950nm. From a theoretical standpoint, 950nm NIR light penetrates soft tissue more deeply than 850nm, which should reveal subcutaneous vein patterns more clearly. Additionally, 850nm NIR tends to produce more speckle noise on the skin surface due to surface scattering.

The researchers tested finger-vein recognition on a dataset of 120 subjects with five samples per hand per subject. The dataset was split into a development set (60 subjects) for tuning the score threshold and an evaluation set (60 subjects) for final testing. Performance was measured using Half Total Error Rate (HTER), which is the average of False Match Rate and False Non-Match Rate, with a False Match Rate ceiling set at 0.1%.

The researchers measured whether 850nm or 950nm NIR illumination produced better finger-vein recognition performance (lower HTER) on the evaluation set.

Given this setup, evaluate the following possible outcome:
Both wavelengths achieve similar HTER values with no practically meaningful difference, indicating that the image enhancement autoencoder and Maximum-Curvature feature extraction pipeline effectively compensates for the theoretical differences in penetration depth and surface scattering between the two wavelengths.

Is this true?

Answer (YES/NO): NO